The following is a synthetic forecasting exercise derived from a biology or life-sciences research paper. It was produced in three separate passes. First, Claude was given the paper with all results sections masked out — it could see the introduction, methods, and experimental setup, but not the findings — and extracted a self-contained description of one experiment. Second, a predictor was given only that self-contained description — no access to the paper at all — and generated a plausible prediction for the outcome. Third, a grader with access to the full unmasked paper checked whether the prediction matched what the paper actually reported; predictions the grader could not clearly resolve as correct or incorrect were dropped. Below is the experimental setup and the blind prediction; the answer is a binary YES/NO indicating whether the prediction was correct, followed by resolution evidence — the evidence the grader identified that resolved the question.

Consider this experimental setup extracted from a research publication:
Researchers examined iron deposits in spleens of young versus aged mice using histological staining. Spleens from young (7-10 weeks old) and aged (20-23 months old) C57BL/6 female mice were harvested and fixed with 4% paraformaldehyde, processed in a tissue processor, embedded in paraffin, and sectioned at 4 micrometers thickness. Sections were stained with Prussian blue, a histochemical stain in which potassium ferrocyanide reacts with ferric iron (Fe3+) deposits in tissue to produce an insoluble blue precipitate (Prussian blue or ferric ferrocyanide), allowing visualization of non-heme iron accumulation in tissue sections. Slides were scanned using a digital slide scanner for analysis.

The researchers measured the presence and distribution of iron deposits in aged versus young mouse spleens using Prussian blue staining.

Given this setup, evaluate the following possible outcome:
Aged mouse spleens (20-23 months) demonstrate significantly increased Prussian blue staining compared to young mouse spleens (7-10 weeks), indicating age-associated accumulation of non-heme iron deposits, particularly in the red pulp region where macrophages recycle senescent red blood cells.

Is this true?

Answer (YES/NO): NO